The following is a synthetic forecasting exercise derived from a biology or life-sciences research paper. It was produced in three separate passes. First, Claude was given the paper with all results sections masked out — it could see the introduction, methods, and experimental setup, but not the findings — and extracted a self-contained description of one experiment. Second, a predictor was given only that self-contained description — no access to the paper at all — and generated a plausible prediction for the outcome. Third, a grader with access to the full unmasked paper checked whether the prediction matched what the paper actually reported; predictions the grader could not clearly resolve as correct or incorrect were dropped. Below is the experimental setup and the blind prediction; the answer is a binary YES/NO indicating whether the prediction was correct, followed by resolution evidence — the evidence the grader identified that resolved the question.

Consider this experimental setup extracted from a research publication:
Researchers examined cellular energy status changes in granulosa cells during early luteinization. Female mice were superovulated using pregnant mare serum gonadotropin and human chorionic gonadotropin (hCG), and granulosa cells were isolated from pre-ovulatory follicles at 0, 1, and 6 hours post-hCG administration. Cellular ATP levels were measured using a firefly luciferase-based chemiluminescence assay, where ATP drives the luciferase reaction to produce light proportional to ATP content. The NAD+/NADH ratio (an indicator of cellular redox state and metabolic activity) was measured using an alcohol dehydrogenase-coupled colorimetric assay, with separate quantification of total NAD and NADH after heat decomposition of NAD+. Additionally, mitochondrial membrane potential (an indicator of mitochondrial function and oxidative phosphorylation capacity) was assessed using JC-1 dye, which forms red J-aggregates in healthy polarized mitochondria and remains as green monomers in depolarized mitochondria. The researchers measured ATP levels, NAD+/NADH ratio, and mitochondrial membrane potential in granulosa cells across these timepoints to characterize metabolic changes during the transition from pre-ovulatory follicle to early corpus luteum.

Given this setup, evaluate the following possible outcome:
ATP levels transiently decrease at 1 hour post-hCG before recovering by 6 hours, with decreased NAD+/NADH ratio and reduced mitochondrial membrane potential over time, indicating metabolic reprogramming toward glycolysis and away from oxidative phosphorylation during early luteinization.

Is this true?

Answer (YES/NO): NO